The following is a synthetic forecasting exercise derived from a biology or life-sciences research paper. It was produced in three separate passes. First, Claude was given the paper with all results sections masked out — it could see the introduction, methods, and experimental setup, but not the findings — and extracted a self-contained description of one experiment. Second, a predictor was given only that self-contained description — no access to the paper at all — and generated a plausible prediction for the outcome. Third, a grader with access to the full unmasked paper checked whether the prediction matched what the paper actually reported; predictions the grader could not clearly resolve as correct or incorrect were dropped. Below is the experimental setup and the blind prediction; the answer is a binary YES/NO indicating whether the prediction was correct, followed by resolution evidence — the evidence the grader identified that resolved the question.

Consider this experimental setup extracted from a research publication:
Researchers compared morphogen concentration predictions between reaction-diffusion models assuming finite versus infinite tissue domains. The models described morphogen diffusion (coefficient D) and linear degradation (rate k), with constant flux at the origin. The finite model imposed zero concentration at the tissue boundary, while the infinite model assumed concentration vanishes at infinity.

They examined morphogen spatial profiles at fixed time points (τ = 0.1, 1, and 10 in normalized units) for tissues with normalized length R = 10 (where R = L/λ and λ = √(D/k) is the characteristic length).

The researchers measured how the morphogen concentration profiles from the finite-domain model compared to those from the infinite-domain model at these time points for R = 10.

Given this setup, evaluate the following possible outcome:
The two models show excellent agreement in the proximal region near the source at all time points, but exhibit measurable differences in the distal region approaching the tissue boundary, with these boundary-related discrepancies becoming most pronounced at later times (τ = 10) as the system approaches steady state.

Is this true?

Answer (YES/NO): NO